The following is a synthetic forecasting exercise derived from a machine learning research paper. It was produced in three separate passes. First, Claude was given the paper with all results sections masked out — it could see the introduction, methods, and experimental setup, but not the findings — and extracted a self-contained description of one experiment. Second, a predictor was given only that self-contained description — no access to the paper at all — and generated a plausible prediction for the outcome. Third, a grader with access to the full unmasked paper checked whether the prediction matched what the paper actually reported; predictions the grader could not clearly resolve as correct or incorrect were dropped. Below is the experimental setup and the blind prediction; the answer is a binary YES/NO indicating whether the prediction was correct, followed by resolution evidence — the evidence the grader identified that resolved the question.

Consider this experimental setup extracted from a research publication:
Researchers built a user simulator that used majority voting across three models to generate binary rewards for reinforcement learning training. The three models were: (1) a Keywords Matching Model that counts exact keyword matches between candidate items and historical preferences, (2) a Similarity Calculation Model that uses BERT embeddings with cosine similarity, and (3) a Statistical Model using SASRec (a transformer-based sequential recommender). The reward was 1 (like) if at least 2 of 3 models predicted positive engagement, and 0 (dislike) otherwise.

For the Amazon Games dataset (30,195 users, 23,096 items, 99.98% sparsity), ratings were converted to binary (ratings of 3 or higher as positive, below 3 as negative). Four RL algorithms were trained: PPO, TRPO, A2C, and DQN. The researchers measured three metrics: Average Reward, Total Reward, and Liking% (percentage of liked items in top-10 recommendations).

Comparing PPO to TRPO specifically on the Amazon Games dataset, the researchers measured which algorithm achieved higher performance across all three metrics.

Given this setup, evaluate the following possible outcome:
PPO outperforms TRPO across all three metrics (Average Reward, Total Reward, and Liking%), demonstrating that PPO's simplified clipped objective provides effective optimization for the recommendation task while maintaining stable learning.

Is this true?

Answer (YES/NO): NO